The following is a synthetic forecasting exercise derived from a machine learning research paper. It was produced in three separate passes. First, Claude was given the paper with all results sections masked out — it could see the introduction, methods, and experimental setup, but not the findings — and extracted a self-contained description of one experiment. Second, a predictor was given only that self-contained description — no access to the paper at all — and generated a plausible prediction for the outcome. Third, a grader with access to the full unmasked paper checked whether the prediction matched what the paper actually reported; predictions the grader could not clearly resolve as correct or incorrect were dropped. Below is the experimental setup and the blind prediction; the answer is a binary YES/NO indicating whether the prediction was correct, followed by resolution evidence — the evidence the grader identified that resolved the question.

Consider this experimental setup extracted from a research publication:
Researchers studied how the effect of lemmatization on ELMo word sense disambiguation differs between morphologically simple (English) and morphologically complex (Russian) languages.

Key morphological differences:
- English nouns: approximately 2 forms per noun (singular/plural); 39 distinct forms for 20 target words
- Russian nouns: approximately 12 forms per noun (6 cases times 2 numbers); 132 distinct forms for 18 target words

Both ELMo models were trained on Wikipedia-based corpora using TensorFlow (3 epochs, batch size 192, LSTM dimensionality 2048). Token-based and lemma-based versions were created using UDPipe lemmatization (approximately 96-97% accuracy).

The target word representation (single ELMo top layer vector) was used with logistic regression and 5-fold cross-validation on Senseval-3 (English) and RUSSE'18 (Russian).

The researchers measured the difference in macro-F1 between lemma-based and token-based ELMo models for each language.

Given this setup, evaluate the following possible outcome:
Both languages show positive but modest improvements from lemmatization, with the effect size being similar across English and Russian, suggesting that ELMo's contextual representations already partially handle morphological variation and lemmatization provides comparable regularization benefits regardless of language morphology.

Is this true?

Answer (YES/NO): NO